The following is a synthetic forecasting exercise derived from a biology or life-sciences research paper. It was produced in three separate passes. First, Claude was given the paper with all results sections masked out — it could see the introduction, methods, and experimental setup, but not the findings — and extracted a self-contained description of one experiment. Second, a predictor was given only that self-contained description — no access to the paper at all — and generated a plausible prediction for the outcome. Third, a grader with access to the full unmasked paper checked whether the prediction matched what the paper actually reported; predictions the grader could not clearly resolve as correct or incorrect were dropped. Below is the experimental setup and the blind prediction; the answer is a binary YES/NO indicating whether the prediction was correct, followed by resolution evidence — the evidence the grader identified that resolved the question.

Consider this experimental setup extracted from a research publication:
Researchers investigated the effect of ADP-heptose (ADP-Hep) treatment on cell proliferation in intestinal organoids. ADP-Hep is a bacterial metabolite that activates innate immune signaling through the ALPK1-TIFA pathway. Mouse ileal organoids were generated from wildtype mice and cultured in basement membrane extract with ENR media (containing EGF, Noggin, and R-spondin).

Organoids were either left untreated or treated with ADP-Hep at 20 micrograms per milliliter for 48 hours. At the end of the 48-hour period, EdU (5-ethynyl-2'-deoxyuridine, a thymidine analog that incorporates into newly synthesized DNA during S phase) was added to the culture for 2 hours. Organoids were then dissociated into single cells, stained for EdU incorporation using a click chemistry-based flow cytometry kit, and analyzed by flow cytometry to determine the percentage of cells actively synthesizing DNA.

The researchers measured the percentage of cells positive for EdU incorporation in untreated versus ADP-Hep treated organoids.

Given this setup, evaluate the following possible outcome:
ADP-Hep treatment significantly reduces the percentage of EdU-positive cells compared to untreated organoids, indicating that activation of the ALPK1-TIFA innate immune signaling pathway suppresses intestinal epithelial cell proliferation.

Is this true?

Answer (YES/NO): YES